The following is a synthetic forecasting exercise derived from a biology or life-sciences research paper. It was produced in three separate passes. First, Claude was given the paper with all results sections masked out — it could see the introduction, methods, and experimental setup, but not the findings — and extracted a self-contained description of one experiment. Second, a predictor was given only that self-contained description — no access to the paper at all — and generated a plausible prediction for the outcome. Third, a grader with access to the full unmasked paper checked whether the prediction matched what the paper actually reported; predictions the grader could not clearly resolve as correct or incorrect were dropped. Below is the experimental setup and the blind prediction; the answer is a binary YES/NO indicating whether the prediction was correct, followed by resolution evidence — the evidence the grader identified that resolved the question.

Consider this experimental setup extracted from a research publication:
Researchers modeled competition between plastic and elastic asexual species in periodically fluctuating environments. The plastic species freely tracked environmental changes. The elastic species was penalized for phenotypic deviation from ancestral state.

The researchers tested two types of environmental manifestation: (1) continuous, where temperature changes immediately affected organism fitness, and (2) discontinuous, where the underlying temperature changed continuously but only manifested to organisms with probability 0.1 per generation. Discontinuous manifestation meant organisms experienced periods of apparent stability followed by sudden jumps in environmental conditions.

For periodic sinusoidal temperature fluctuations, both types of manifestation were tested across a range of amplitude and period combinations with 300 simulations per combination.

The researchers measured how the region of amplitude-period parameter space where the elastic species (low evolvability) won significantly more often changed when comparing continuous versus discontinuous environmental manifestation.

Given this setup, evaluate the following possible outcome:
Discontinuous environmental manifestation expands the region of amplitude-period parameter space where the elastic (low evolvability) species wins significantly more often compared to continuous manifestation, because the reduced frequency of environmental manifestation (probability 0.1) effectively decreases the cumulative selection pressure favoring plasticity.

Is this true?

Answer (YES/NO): YES